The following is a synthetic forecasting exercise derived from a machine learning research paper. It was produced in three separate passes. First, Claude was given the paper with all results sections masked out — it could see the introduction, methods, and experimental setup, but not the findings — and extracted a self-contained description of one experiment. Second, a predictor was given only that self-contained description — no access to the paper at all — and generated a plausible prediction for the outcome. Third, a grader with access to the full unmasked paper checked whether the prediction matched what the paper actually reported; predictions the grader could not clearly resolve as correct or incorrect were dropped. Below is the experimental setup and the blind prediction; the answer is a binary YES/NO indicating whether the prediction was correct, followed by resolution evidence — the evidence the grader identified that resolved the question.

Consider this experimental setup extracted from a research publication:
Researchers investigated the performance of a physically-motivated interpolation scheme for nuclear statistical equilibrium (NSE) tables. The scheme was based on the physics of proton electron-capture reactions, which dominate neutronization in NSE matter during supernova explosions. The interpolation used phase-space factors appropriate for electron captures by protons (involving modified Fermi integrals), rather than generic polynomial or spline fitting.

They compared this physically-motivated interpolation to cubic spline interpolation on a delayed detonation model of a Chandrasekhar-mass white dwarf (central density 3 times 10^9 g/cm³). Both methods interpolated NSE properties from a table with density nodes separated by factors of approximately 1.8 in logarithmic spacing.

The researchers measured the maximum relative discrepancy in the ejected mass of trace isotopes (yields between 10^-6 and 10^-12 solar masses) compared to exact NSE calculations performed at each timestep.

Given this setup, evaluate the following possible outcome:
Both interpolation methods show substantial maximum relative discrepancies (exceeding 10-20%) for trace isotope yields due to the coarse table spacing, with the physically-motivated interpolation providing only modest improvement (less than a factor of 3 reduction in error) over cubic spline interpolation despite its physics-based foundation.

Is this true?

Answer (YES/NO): NO